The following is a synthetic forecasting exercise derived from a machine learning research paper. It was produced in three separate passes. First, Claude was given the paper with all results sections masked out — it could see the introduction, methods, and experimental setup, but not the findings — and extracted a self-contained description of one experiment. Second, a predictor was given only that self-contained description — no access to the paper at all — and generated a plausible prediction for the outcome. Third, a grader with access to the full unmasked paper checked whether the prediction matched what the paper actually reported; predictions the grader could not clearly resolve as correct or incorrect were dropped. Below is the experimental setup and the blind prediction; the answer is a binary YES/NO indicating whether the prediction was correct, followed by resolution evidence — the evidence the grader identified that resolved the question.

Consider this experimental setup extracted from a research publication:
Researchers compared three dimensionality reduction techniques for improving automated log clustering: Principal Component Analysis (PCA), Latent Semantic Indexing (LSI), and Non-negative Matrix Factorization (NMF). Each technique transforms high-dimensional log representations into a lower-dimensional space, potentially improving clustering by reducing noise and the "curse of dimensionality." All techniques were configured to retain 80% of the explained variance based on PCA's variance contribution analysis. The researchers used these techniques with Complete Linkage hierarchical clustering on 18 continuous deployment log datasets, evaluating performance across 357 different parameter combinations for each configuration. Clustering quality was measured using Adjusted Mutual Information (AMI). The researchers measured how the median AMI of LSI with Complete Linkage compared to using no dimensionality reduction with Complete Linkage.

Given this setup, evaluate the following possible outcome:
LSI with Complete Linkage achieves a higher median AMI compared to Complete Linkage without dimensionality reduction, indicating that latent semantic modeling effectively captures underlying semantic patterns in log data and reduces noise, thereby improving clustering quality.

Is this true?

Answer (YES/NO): NO